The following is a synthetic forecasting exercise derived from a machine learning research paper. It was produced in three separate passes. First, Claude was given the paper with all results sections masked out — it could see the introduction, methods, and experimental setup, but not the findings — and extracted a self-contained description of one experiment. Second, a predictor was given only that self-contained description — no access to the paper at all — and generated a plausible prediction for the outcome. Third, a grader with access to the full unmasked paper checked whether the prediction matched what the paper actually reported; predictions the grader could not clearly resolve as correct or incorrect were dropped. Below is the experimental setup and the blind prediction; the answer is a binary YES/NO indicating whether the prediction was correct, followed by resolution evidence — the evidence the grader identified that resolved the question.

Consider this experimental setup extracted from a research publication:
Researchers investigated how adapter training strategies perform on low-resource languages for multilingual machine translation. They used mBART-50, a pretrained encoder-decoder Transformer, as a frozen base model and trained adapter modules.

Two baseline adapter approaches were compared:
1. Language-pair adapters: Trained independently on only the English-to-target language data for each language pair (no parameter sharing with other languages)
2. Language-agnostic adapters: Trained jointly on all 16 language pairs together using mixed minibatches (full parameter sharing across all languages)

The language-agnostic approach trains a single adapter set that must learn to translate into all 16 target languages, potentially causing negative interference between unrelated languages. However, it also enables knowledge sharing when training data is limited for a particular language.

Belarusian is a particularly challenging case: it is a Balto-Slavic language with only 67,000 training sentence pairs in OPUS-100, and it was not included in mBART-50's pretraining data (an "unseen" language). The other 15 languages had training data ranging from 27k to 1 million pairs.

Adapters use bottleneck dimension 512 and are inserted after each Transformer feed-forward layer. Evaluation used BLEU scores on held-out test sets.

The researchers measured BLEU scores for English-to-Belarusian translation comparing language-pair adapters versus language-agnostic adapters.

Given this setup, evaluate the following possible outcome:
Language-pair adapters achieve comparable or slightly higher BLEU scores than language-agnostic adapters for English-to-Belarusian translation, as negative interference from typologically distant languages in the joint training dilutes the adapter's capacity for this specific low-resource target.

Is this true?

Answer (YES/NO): NO